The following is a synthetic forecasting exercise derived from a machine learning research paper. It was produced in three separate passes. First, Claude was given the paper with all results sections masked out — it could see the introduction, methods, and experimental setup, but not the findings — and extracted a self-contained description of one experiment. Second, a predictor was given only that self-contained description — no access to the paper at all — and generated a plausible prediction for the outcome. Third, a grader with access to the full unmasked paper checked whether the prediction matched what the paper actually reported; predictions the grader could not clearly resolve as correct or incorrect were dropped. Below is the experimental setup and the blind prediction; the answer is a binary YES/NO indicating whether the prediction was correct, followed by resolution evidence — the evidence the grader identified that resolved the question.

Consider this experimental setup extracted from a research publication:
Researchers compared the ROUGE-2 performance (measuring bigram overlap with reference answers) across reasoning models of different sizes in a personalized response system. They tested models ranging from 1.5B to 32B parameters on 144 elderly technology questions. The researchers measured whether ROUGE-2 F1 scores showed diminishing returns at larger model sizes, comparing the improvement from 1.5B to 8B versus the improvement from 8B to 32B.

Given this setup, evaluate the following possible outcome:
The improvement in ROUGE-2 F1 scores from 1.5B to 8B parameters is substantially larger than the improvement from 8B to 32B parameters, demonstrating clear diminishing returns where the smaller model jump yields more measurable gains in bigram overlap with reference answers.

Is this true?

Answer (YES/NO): YES